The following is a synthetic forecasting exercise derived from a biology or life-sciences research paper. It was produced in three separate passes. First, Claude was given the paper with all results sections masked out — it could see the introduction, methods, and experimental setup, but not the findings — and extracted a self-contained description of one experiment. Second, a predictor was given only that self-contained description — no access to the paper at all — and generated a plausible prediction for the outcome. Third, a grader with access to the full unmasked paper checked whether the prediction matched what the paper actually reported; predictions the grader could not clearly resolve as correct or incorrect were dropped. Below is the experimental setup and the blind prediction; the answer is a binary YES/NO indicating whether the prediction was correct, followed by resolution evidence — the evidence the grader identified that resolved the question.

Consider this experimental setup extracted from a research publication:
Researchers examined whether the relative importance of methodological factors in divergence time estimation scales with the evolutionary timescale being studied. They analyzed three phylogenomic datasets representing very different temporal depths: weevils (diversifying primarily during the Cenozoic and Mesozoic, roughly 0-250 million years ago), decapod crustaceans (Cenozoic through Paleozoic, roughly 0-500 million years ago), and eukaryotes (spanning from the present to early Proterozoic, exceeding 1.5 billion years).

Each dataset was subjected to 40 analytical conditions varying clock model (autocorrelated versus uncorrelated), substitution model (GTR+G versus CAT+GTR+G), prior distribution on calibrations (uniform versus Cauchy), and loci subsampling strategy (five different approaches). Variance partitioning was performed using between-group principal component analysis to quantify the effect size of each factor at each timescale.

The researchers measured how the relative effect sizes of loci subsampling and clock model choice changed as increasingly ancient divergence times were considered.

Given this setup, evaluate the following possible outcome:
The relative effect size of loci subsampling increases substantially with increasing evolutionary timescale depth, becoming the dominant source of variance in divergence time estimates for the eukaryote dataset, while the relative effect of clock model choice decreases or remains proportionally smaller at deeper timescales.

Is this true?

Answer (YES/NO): NO